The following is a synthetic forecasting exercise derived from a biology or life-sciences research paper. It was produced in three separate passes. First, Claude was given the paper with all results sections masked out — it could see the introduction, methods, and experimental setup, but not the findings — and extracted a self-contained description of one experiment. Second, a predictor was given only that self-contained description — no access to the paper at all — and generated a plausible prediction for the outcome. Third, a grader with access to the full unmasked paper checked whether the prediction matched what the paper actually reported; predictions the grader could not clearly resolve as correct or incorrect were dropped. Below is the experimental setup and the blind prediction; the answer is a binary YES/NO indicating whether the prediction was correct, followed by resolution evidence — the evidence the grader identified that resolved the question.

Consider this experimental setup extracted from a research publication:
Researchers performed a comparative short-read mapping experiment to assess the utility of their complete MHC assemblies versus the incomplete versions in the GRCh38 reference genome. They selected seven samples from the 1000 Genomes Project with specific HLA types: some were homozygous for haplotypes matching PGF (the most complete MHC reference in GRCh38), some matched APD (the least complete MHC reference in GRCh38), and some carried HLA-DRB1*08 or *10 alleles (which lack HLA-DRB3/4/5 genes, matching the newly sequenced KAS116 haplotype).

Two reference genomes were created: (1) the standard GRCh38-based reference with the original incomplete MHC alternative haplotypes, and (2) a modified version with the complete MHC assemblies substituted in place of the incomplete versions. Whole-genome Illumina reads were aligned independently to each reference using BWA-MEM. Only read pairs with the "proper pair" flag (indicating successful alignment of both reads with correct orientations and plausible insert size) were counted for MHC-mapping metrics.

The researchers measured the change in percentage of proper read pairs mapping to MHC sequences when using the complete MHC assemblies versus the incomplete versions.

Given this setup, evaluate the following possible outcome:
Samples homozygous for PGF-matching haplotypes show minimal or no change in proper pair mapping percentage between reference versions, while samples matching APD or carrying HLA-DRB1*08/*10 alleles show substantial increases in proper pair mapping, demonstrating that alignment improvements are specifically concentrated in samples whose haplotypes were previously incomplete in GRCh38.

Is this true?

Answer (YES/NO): NO